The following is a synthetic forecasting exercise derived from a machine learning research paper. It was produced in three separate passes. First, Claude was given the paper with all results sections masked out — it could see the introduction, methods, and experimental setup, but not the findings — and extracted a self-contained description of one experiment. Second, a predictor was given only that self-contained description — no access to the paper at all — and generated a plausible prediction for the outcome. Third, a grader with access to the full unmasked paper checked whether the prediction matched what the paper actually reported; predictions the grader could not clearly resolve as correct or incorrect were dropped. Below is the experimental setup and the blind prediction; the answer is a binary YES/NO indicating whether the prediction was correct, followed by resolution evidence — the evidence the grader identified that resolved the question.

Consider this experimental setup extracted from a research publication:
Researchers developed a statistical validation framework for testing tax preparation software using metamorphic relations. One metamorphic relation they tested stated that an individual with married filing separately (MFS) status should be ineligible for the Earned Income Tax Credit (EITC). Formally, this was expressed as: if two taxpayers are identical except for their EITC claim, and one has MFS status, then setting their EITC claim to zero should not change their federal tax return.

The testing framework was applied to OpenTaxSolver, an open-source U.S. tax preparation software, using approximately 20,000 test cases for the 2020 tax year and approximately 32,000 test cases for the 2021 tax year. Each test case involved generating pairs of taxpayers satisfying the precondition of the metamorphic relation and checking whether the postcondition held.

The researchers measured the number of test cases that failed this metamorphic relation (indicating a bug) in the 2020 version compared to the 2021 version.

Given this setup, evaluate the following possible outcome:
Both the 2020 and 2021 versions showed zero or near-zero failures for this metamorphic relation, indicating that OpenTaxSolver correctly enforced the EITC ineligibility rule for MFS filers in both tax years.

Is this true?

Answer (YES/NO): NO